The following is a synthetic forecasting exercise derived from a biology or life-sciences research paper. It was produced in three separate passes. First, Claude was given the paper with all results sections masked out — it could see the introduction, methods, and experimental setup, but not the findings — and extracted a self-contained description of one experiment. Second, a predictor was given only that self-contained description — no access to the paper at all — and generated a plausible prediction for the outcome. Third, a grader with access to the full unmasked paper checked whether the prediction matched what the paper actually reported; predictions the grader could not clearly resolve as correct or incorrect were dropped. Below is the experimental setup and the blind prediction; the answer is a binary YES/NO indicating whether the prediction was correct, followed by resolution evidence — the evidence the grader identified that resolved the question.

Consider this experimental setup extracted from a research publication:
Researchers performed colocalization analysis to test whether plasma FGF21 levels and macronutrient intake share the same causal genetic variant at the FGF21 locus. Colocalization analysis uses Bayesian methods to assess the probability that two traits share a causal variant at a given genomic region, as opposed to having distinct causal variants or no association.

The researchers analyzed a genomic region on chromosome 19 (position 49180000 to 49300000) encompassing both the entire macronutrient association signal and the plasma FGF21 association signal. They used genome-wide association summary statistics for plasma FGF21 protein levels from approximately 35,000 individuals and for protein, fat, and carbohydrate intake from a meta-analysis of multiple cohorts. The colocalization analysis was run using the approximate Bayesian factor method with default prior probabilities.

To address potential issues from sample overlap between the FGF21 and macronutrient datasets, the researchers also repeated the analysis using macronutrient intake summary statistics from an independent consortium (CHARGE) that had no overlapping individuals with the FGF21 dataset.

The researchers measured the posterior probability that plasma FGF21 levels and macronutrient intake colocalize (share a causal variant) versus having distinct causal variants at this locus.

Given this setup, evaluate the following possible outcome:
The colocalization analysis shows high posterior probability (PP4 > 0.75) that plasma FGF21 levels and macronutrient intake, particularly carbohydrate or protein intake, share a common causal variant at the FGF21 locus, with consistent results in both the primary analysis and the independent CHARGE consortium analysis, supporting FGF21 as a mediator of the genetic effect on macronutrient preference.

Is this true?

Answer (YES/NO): NO